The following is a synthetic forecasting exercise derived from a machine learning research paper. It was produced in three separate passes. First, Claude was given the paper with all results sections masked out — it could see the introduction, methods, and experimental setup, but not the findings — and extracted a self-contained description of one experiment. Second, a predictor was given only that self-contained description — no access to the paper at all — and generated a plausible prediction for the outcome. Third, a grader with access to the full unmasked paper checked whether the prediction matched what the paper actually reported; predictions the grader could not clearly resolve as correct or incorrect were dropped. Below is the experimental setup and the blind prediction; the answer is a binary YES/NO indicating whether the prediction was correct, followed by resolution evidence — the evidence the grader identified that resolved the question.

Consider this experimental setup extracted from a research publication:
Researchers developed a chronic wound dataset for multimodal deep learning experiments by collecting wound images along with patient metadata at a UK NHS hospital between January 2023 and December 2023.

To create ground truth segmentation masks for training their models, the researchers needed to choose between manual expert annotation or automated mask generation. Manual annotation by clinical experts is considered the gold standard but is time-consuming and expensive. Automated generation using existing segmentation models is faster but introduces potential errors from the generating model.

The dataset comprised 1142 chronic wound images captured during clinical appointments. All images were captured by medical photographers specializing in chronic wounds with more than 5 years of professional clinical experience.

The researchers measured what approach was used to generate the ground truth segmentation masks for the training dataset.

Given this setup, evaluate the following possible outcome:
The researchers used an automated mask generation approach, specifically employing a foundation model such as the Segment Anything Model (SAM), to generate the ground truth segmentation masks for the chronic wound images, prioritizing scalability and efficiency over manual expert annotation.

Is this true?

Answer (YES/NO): NO